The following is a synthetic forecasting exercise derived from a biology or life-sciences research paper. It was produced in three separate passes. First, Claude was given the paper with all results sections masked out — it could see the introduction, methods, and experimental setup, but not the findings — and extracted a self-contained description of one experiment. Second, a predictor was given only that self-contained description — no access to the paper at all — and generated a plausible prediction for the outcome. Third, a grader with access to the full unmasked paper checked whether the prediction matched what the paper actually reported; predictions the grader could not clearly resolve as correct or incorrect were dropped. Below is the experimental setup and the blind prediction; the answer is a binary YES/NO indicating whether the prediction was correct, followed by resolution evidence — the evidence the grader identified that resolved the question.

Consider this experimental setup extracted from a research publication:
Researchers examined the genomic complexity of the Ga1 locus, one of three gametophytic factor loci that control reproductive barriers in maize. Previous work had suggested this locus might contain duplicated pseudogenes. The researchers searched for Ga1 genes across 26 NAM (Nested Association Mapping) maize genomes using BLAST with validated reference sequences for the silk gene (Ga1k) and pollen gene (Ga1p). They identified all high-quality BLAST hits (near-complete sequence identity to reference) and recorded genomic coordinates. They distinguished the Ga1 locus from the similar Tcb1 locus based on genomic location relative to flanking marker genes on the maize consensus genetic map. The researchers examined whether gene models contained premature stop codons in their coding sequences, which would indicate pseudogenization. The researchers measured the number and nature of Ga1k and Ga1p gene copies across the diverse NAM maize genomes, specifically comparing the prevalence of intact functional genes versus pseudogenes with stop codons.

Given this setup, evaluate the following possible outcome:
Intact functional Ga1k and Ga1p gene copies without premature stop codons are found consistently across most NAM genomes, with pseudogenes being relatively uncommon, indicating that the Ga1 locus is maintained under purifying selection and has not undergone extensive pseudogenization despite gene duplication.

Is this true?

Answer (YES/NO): NO